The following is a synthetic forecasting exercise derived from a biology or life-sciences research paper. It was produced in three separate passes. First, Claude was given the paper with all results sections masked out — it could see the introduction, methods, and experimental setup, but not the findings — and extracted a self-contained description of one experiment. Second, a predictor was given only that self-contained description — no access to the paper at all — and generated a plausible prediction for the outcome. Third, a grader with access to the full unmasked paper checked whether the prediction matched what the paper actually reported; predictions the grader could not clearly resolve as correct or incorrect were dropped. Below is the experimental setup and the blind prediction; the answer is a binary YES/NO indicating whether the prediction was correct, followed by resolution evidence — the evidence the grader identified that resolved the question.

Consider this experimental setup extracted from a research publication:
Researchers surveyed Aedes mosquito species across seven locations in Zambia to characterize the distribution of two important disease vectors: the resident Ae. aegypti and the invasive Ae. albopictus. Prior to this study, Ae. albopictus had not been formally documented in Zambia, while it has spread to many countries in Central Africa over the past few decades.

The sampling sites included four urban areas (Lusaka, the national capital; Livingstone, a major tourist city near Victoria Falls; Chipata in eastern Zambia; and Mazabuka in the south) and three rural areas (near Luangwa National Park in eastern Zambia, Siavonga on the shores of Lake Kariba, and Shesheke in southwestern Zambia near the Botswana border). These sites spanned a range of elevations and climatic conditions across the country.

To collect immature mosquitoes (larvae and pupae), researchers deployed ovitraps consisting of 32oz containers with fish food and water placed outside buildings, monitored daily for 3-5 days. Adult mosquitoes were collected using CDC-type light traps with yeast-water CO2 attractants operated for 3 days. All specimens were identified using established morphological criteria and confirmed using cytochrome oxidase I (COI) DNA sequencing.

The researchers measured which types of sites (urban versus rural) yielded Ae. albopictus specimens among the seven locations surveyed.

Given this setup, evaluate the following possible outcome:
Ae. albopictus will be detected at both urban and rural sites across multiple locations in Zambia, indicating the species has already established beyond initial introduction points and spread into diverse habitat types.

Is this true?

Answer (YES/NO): YES